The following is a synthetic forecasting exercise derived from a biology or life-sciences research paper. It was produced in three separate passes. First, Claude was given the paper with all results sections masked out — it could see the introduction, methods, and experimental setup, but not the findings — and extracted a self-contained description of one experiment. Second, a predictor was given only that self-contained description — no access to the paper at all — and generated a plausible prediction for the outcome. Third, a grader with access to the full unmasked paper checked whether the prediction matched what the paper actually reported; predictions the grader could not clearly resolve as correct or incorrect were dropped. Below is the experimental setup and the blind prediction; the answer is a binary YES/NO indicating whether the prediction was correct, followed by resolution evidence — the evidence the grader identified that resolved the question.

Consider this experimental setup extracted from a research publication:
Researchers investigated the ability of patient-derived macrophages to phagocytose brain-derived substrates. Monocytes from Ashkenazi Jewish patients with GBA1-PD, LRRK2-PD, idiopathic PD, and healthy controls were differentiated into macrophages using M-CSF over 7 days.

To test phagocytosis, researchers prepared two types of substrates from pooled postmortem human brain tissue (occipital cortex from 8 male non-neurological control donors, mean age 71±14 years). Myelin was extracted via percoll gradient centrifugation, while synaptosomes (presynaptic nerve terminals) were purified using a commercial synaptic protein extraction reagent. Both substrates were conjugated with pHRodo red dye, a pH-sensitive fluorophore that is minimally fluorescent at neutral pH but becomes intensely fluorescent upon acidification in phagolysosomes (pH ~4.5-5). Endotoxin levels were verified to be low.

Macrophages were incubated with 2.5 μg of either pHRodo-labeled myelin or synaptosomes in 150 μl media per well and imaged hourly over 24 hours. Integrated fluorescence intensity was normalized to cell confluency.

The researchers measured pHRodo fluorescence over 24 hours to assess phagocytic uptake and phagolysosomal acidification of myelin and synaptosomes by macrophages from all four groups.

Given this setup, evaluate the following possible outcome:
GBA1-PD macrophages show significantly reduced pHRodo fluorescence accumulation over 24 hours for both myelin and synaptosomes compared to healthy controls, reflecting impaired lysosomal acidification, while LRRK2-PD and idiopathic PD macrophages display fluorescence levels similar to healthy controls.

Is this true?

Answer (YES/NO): NO